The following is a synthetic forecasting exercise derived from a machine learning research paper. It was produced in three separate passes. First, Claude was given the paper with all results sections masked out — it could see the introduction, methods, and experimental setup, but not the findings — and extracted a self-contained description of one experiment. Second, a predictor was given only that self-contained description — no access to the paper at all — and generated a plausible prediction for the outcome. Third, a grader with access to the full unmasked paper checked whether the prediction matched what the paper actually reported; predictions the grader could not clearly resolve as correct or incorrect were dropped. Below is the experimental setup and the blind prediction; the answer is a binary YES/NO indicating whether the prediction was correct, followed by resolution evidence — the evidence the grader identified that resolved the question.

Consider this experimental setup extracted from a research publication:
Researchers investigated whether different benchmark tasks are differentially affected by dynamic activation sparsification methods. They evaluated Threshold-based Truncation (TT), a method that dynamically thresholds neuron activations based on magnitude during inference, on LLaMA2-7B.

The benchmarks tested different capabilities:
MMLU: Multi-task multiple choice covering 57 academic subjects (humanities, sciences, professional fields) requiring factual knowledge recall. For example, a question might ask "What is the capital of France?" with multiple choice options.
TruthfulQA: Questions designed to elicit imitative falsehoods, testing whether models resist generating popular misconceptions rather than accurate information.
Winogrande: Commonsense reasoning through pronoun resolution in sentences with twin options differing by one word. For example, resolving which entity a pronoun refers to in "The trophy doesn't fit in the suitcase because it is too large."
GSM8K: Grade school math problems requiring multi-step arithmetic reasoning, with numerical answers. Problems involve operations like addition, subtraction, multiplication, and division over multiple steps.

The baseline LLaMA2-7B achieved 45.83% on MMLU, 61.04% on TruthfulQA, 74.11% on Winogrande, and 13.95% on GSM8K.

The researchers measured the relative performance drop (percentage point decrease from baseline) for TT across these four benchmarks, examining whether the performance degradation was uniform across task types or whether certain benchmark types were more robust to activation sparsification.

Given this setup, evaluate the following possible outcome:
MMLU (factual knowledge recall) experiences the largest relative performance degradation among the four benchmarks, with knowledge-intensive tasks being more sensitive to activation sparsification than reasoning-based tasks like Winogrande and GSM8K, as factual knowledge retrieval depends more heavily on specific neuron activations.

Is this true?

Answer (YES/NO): NO